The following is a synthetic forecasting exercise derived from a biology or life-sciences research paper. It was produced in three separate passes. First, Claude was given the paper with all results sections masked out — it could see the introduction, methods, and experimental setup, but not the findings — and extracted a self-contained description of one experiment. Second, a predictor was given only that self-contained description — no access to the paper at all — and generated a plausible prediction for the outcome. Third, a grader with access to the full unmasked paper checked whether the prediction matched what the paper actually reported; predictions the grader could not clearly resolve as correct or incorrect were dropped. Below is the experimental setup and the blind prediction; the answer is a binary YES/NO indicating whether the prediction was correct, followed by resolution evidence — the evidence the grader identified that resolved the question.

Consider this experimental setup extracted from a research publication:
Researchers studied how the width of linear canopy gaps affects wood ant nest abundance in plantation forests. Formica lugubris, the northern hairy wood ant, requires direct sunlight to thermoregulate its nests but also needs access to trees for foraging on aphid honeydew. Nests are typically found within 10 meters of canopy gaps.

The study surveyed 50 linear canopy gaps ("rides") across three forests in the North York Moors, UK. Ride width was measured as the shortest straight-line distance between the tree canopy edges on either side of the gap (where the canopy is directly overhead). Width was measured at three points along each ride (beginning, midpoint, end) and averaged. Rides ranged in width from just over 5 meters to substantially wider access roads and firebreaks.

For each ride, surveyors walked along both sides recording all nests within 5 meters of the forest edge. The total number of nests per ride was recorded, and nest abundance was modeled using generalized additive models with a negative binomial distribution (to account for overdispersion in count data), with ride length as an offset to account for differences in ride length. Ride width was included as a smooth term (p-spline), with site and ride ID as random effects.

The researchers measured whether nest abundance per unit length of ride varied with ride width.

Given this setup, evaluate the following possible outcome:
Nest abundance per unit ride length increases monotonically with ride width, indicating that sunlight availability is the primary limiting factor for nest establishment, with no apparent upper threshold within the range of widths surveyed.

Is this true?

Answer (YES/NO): NO